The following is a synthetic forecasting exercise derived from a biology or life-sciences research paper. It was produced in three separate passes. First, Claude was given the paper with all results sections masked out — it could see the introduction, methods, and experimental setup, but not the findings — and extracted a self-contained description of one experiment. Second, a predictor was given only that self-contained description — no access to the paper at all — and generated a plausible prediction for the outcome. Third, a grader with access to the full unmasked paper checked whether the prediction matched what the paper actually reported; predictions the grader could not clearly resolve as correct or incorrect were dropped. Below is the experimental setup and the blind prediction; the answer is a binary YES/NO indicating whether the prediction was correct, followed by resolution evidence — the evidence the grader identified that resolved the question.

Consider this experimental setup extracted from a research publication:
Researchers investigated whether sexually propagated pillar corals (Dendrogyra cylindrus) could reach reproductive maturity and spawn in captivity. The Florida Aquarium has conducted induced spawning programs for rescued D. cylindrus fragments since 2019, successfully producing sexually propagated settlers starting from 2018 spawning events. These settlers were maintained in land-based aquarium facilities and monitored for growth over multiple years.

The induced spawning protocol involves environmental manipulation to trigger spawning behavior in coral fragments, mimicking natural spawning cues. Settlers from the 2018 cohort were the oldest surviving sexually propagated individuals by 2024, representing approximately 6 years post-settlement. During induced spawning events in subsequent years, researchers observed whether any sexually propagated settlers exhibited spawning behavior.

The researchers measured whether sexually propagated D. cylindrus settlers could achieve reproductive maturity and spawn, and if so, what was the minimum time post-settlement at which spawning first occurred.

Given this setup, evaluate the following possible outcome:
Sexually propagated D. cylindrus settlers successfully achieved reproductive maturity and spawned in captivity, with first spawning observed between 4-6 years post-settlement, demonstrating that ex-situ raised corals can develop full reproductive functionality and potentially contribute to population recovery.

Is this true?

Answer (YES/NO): YES